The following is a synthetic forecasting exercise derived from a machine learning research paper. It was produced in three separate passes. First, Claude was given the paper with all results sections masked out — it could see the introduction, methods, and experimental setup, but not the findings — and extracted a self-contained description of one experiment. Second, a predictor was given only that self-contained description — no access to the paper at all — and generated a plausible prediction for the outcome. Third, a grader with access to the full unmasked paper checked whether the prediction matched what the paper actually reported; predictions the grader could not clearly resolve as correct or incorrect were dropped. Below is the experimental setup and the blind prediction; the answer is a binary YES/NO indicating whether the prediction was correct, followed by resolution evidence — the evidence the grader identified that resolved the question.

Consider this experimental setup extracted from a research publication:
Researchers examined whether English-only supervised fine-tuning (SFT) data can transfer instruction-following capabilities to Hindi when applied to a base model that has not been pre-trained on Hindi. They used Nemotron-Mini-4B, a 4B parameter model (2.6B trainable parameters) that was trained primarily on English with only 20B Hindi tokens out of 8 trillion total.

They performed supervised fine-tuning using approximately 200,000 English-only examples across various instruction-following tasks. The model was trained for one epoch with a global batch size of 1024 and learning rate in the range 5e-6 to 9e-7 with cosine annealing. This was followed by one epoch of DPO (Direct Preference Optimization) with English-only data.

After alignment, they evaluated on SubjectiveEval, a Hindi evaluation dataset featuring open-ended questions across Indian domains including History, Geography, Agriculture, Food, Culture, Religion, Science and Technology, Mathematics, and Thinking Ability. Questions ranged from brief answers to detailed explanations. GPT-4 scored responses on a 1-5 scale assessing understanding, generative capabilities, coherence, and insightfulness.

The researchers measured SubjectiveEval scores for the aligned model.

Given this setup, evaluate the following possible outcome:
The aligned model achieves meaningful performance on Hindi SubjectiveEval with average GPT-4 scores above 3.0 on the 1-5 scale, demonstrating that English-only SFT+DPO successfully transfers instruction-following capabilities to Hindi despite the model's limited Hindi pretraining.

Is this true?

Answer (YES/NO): NO